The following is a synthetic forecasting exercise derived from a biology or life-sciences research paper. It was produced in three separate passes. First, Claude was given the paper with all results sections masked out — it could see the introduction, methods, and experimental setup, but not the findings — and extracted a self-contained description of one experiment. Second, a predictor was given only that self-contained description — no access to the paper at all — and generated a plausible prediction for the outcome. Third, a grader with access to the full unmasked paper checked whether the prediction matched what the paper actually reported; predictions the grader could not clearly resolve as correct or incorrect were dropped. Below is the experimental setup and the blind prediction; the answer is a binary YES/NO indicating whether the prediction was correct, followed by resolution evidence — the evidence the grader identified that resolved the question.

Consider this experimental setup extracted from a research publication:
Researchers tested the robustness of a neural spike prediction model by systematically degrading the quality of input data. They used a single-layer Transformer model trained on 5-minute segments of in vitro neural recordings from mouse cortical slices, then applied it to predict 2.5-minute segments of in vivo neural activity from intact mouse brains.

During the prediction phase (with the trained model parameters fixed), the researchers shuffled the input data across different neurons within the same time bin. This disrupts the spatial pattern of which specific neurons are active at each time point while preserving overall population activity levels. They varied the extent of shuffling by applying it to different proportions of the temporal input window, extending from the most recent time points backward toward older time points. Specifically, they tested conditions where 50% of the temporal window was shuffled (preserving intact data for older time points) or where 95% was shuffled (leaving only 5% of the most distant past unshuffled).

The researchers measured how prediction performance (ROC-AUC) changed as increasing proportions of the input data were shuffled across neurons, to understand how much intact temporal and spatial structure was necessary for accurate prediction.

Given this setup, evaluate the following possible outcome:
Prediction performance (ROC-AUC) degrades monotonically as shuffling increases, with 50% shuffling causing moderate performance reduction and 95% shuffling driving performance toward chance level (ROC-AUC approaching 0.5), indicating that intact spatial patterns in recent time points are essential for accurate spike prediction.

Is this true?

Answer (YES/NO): NO